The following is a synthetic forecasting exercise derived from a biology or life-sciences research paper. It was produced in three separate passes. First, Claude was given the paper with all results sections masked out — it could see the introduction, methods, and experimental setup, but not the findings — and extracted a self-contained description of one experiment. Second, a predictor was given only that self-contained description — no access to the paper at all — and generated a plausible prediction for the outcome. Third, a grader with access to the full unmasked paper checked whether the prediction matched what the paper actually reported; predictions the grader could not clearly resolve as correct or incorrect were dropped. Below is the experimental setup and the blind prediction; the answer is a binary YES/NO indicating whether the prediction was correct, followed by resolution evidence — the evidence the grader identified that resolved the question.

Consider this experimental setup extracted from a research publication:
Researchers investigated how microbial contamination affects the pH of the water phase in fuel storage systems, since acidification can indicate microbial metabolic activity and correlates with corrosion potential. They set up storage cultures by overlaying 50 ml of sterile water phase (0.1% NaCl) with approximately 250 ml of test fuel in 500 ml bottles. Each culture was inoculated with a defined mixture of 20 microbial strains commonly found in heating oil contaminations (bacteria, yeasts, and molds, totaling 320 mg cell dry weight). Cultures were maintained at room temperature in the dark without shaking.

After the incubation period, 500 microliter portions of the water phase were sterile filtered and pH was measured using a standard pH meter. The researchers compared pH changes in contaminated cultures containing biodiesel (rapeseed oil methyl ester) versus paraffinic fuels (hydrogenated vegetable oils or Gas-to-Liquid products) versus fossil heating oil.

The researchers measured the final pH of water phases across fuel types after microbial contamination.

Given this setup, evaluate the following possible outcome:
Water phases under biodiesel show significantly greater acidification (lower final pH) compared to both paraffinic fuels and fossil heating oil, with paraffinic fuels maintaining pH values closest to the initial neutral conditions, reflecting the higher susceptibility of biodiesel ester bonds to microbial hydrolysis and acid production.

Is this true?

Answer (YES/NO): YES